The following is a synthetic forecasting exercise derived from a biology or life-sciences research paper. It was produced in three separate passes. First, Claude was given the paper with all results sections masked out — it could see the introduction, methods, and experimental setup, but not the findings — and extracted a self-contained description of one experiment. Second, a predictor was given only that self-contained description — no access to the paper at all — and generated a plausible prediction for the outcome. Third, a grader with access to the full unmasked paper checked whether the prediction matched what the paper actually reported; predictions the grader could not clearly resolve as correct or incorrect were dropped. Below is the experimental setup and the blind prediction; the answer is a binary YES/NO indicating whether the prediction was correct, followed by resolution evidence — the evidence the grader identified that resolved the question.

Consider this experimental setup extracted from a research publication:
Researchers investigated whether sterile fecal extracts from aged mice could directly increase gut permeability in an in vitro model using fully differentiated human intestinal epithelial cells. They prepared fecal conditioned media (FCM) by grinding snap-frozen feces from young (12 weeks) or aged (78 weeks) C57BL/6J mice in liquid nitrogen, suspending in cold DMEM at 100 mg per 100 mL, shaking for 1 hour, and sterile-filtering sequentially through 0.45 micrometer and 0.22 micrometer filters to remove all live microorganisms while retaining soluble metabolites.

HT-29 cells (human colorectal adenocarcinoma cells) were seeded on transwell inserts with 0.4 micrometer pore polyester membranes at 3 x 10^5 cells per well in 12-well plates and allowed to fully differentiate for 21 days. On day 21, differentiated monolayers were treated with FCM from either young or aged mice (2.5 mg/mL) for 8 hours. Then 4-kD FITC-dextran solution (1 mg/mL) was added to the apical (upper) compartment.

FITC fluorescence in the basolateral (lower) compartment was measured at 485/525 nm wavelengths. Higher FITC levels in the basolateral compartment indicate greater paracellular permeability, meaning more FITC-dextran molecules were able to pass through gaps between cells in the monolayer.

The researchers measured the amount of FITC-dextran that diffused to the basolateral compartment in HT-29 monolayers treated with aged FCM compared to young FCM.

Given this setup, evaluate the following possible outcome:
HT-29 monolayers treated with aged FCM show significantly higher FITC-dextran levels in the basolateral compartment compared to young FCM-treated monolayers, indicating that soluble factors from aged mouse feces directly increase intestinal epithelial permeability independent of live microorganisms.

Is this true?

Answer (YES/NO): YES